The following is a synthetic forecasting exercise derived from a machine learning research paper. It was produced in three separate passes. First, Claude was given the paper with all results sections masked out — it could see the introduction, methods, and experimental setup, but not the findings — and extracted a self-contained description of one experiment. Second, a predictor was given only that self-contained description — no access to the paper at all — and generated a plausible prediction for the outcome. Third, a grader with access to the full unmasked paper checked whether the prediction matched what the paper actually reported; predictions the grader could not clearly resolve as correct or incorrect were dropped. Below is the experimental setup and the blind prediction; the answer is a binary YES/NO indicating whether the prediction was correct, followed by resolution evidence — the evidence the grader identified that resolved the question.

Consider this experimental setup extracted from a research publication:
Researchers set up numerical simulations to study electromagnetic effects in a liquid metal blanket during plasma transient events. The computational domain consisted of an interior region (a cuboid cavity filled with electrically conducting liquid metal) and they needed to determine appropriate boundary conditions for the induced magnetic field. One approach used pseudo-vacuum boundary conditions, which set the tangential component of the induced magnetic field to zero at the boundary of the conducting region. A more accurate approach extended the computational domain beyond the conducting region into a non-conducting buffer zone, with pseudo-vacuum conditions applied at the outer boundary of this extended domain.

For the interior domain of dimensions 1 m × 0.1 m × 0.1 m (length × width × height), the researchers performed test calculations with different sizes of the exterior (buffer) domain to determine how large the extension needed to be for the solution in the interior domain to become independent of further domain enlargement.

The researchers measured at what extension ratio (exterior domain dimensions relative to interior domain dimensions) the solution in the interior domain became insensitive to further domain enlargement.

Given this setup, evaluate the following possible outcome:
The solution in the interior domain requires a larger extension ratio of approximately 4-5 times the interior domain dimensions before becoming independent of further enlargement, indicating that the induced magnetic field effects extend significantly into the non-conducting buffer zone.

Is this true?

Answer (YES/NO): NO